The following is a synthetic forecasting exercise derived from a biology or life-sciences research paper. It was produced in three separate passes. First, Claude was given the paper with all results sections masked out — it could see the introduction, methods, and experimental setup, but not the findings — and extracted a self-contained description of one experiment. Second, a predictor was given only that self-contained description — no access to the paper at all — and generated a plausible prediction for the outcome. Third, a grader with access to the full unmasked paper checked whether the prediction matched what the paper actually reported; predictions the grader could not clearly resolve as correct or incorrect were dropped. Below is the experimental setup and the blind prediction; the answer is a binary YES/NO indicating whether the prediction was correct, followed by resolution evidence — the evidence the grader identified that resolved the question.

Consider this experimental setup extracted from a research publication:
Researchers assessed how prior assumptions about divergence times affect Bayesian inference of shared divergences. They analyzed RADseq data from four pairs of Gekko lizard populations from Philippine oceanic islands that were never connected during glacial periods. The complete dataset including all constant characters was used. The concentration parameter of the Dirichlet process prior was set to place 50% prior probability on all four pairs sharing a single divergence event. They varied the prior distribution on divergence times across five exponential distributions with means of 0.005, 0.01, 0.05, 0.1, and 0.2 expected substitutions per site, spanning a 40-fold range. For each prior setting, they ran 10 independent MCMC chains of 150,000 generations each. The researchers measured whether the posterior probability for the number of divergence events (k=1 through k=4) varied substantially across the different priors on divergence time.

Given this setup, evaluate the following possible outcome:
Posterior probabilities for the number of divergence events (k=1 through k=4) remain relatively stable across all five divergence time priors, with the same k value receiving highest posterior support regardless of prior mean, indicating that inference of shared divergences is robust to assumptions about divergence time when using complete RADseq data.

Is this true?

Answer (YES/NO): YES